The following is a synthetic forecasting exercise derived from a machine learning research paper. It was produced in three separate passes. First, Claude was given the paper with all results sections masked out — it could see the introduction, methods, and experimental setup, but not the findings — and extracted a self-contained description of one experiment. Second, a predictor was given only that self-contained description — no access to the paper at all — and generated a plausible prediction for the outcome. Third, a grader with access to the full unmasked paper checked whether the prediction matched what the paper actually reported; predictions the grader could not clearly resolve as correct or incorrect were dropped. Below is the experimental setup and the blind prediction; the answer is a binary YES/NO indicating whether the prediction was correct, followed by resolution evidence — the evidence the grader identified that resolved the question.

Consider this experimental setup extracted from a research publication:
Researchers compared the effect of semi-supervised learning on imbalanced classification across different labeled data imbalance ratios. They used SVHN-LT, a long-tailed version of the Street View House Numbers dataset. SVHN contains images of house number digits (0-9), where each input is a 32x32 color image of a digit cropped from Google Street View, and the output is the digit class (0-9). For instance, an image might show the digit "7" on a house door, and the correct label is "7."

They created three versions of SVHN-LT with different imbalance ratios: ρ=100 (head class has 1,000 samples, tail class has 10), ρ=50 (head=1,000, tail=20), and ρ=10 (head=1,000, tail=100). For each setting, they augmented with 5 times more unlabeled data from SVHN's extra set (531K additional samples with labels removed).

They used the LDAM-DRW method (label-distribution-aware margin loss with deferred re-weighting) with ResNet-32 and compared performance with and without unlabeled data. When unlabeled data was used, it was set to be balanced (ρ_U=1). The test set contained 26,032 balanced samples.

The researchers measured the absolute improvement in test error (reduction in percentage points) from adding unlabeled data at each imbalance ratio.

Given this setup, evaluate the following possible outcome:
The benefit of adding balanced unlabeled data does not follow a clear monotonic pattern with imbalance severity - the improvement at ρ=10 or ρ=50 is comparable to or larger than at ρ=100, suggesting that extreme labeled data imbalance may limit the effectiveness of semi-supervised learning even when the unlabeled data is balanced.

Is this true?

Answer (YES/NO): NO